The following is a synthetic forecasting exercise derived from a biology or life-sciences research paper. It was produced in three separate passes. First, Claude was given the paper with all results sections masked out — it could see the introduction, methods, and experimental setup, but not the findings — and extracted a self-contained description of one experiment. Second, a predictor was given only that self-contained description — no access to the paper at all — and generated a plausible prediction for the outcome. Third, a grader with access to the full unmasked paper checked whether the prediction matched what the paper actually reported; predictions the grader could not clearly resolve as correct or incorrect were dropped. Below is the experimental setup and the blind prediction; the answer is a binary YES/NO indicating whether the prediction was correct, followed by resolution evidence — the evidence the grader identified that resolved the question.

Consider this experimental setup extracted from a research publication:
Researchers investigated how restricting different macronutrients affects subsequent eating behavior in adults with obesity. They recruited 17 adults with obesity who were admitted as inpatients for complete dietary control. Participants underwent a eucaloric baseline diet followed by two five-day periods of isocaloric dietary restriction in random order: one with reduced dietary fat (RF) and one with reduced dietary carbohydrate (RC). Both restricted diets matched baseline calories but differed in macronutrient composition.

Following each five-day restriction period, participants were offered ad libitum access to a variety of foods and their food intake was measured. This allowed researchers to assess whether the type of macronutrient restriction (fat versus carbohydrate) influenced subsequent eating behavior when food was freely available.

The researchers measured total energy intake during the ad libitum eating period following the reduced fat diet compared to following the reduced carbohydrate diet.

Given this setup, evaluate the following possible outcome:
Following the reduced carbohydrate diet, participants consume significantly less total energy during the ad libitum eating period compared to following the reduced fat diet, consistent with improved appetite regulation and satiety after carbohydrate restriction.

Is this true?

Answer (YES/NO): NO